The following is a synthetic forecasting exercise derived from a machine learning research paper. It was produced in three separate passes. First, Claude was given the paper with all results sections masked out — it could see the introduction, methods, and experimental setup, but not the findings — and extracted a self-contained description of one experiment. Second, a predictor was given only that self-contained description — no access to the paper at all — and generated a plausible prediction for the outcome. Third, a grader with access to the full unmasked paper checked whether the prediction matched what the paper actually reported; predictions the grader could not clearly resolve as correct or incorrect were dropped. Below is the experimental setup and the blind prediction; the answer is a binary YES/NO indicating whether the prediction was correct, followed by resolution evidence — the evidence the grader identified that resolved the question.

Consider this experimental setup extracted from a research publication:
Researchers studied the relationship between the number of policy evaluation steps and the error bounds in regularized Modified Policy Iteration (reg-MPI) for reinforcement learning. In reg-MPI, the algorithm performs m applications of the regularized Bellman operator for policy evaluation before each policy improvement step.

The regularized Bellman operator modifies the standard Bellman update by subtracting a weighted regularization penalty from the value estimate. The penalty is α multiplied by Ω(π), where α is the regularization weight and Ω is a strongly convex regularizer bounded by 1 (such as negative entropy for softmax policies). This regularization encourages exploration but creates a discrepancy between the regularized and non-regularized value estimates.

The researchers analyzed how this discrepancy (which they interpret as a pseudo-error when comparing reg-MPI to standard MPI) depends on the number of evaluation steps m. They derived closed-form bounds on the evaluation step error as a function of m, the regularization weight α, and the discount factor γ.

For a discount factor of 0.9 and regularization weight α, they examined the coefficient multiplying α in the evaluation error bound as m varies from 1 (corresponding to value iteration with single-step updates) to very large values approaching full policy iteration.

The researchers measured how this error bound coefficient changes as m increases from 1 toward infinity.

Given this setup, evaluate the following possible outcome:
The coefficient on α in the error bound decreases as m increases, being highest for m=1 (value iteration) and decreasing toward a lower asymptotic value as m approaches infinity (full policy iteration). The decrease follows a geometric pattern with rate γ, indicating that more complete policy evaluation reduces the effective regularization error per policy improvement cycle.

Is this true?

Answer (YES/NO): NO